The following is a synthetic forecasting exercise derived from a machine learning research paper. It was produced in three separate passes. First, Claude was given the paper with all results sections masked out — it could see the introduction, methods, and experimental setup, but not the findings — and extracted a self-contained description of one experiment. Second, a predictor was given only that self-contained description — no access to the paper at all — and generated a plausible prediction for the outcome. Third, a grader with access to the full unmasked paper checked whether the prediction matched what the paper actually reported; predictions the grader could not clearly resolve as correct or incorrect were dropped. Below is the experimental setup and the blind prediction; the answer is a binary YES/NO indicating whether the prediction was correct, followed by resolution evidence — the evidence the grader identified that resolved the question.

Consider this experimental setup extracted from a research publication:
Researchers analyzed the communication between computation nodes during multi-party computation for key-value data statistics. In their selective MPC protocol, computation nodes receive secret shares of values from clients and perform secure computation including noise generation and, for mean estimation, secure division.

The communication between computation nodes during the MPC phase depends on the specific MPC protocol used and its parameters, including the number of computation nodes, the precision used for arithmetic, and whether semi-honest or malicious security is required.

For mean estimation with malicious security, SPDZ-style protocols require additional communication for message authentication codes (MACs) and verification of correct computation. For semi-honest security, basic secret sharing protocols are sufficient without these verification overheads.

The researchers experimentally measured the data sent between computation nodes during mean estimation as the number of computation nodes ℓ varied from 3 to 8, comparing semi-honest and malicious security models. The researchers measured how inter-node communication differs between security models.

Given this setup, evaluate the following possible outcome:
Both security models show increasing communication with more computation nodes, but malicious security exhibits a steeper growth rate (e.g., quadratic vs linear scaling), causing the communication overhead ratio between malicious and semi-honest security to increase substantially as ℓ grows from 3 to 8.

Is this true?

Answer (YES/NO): YES